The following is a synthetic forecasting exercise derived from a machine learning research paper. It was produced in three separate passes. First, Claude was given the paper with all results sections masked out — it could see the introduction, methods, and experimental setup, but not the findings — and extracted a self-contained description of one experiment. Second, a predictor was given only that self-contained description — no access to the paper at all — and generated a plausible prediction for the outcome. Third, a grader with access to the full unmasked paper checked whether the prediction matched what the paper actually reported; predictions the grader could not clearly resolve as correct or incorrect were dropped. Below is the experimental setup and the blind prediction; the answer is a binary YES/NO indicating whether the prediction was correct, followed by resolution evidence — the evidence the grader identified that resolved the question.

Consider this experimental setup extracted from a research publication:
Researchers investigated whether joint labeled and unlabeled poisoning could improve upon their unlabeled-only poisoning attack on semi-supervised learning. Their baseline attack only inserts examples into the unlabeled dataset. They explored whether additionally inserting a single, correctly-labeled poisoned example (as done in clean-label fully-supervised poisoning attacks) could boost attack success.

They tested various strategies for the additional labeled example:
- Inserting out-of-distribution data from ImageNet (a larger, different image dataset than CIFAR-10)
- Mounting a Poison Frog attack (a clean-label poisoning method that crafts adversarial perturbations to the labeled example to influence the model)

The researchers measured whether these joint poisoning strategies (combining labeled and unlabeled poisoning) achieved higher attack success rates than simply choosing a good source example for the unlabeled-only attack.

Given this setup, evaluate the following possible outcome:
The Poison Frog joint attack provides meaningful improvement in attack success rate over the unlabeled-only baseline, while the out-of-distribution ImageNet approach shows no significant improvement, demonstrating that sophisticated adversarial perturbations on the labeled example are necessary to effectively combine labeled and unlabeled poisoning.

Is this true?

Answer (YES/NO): NO